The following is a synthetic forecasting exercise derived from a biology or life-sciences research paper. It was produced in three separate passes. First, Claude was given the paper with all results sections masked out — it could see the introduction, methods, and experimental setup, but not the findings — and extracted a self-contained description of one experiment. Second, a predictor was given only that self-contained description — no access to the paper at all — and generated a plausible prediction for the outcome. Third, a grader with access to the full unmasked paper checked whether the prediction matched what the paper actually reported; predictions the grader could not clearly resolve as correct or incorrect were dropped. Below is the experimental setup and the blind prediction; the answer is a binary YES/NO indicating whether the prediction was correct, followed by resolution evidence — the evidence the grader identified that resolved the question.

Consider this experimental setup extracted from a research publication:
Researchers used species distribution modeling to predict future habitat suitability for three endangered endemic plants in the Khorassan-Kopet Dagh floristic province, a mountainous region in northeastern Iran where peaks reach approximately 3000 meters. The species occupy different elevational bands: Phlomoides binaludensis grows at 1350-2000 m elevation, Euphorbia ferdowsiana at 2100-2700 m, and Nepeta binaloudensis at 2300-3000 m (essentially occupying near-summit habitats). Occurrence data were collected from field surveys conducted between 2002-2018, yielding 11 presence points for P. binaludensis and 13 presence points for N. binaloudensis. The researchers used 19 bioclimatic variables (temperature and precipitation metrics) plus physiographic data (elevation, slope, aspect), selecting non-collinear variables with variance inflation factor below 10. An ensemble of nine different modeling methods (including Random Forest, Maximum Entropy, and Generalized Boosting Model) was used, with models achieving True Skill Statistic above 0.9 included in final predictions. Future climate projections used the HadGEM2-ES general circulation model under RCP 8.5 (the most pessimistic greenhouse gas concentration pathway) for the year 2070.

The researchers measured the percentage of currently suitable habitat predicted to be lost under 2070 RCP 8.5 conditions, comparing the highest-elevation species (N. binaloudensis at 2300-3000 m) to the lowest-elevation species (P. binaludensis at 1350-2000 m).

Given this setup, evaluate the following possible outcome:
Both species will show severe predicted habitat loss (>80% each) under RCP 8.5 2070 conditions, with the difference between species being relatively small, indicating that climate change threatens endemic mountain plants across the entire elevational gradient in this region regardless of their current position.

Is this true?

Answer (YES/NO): NO